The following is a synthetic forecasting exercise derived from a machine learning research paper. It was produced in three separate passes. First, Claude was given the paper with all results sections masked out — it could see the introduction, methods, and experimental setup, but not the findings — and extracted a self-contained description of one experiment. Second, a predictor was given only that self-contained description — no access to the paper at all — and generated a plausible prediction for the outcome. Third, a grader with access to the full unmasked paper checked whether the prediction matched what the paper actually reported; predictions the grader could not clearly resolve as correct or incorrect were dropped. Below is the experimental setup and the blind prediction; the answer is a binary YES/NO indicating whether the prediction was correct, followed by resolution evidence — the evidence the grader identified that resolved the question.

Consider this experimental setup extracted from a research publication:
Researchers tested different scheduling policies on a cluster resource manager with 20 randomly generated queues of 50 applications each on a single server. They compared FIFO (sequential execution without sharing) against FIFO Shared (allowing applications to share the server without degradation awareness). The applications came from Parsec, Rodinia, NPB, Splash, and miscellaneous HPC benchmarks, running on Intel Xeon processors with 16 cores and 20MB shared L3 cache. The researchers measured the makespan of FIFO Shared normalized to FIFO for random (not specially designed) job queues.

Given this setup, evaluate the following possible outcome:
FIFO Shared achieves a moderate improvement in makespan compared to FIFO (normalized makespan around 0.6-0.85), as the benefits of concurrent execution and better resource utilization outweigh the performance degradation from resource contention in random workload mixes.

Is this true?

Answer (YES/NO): NO